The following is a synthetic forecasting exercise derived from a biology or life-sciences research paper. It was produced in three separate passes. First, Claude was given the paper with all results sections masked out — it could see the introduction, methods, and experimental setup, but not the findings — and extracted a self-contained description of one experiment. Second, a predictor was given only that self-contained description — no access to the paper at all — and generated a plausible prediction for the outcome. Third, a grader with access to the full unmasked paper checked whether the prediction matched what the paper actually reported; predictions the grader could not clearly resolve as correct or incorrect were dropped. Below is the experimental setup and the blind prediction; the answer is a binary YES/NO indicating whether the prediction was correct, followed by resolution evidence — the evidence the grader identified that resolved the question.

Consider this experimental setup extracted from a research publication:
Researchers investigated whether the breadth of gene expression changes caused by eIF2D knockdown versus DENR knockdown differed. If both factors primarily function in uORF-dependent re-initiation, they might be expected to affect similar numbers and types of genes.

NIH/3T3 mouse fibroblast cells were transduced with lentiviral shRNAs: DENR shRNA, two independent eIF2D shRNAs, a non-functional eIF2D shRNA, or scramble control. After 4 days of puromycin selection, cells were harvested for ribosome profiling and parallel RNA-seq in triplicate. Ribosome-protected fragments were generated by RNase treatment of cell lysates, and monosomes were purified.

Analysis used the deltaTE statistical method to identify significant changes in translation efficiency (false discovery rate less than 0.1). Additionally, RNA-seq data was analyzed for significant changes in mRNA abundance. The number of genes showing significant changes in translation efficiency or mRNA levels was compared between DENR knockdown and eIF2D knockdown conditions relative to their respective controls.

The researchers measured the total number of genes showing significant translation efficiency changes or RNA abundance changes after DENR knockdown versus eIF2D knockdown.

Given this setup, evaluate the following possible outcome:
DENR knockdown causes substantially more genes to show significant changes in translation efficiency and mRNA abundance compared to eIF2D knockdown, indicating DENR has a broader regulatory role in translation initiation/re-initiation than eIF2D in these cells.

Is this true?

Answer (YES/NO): NO